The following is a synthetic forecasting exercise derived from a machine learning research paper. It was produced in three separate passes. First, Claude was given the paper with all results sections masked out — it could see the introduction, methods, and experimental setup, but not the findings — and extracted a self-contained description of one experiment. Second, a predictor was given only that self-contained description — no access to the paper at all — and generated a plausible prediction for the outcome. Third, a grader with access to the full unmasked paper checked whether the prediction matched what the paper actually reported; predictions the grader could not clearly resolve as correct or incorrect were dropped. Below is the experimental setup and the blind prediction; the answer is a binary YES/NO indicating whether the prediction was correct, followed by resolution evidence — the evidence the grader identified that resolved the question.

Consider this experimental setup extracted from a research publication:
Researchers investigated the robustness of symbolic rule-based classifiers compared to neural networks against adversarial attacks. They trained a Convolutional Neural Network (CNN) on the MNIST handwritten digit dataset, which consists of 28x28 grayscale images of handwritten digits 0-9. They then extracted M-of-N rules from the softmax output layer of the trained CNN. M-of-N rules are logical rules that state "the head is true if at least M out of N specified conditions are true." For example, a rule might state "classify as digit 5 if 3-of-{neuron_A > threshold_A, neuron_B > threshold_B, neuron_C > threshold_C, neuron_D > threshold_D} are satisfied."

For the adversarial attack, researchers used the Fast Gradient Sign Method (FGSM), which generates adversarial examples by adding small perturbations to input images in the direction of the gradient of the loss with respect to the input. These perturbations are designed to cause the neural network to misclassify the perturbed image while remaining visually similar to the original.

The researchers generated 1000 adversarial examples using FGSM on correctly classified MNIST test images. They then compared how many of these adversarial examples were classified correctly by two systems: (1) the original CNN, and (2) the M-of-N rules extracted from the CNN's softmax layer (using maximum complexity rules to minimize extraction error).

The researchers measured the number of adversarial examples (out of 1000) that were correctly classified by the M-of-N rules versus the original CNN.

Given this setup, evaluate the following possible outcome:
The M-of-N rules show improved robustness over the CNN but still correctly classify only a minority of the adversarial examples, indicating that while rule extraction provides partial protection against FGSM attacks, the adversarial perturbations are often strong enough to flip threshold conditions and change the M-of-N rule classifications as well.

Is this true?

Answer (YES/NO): YES